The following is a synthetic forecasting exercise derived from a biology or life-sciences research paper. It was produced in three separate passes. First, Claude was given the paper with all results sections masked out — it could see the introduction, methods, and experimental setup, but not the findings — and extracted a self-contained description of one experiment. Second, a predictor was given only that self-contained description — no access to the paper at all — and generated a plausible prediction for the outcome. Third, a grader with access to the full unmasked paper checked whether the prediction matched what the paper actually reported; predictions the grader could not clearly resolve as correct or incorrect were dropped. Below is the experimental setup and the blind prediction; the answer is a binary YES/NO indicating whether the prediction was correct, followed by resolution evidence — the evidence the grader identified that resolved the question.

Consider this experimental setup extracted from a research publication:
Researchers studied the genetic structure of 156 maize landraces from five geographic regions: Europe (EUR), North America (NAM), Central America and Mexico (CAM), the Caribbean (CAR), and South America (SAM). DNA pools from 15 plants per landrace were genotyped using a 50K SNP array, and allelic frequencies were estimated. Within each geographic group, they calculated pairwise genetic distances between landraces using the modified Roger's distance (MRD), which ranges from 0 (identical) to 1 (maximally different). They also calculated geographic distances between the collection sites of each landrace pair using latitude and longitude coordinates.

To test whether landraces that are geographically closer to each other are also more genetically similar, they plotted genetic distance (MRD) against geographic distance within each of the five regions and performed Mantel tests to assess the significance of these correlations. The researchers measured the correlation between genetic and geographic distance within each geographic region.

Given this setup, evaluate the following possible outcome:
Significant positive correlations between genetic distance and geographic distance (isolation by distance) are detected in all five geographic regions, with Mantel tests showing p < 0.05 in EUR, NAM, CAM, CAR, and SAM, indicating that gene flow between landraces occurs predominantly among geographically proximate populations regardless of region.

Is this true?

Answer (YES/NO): NO